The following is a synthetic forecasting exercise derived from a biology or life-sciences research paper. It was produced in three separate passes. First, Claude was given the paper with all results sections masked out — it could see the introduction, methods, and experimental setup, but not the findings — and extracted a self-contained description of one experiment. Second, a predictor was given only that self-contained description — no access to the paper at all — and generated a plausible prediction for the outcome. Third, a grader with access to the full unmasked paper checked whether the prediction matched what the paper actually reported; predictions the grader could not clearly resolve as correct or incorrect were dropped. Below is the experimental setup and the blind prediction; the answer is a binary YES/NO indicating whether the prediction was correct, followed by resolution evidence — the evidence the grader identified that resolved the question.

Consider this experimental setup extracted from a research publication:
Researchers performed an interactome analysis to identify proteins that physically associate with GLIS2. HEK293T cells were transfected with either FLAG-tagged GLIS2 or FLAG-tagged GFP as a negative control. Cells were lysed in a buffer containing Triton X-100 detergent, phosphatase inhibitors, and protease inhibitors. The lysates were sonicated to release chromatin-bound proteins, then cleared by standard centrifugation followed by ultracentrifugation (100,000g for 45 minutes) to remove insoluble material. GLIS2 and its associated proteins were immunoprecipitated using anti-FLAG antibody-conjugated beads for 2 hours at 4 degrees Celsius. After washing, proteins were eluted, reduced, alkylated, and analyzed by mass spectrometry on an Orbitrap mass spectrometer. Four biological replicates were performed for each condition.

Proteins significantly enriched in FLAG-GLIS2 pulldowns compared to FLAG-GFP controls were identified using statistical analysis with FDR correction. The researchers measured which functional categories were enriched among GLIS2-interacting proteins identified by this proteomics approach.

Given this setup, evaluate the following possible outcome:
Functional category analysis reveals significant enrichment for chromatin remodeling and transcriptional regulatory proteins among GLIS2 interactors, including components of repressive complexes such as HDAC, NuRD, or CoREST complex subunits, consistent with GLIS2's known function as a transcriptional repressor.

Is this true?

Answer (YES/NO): NO